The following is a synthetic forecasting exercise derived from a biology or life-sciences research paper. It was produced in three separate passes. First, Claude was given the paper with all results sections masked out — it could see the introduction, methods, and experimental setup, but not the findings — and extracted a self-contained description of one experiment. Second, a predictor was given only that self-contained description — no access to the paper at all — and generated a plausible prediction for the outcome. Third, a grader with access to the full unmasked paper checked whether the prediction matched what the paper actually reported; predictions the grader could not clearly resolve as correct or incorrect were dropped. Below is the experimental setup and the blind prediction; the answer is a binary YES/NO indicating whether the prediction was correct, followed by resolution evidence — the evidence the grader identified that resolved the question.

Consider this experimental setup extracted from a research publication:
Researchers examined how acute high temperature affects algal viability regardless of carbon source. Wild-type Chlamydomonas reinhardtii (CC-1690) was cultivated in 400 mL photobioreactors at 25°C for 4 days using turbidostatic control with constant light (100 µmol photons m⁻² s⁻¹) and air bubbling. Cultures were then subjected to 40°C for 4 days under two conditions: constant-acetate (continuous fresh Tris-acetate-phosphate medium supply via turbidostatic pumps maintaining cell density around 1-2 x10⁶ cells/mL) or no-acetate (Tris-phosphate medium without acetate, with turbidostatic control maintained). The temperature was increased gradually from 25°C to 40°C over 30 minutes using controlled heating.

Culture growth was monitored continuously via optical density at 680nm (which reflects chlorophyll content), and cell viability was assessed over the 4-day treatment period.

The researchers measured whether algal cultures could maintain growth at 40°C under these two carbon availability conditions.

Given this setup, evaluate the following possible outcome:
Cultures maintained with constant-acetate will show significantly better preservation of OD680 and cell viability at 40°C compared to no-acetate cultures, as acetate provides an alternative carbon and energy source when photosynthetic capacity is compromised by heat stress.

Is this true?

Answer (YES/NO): NO